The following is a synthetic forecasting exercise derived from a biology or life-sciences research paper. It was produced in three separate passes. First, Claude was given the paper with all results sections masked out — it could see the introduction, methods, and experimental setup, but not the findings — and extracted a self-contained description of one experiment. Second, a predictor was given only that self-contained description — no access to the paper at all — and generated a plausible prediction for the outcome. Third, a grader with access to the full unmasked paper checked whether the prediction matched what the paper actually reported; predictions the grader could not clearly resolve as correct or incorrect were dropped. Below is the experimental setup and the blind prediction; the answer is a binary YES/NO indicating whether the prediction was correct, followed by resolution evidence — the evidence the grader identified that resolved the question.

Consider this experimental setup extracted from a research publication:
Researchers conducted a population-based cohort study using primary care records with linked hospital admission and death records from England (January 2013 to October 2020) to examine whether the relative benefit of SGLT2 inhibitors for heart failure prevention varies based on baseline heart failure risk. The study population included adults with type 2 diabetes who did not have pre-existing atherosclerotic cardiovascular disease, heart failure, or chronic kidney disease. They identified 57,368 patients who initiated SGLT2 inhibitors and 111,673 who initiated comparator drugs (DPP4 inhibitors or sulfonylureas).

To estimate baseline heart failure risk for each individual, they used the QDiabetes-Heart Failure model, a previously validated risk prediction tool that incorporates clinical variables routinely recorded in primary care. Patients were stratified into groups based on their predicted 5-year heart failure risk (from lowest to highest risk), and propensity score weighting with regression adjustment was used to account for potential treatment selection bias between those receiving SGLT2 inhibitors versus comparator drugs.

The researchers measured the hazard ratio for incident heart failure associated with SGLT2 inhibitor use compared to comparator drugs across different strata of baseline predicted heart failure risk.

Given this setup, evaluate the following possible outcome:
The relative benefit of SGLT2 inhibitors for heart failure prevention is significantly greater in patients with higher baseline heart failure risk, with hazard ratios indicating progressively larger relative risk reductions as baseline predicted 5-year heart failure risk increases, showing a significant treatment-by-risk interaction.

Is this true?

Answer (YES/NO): NO